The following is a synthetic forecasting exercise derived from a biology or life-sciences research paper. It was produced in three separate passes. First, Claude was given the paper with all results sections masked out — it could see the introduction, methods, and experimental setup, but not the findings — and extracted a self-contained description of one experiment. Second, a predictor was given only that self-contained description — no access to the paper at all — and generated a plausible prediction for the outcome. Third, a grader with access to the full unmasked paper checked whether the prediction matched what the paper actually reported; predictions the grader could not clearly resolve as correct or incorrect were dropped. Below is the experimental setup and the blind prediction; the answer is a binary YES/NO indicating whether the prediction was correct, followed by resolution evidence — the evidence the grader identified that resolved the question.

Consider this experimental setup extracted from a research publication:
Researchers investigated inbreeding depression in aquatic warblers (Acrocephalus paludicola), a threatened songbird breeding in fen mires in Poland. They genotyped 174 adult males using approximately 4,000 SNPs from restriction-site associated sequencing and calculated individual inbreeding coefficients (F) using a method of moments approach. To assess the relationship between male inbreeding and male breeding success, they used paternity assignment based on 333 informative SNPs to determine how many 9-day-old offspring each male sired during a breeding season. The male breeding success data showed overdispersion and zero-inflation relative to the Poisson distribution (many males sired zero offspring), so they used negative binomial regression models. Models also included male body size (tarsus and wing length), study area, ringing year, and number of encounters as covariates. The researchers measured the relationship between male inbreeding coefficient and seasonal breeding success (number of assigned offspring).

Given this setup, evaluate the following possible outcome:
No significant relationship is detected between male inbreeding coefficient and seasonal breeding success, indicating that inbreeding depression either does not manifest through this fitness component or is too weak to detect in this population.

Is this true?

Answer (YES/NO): NO